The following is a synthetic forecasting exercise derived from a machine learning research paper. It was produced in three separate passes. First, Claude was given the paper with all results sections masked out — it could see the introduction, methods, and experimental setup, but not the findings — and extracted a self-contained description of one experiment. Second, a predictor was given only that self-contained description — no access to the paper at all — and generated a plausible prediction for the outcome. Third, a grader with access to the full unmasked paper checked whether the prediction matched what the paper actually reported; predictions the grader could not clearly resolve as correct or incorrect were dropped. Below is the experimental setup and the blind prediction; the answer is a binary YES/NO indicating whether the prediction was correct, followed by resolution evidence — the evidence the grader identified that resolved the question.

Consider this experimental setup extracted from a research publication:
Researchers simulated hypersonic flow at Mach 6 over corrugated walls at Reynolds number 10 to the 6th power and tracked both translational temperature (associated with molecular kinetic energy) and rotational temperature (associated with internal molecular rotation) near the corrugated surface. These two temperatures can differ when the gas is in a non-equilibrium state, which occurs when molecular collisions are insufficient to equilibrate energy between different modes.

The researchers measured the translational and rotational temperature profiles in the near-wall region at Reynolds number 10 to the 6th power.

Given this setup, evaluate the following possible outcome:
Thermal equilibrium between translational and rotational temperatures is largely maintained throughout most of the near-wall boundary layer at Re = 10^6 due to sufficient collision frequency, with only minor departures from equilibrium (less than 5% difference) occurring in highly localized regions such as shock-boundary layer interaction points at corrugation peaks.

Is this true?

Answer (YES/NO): NO